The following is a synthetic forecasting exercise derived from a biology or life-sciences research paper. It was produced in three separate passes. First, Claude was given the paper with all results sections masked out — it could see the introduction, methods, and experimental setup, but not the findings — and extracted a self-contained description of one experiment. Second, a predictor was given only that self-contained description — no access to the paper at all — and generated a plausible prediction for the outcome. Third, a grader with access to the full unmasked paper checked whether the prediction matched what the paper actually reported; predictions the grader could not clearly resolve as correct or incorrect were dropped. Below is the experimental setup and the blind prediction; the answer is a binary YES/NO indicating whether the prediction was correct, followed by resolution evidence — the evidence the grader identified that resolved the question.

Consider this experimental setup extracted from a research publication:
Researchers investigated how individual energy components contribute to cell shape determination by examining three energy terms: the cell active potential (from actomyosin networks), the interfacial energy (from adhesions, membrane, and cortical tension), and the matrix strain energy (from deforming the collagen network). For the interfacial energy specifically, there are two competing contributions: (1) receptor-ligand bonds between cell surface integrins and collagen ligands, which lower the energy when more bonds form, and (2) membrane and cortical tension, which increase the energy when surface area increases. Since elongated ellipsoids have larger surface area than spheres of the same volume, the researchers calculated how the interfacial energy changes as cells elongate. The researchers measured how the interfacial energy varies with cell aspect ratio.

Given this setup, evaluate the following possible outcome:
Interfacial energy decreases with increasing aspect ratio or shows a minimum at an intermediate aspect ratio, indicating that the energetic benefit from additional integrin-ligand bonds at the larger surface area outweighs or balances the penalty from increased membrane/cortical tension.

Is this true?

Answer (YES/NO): NO